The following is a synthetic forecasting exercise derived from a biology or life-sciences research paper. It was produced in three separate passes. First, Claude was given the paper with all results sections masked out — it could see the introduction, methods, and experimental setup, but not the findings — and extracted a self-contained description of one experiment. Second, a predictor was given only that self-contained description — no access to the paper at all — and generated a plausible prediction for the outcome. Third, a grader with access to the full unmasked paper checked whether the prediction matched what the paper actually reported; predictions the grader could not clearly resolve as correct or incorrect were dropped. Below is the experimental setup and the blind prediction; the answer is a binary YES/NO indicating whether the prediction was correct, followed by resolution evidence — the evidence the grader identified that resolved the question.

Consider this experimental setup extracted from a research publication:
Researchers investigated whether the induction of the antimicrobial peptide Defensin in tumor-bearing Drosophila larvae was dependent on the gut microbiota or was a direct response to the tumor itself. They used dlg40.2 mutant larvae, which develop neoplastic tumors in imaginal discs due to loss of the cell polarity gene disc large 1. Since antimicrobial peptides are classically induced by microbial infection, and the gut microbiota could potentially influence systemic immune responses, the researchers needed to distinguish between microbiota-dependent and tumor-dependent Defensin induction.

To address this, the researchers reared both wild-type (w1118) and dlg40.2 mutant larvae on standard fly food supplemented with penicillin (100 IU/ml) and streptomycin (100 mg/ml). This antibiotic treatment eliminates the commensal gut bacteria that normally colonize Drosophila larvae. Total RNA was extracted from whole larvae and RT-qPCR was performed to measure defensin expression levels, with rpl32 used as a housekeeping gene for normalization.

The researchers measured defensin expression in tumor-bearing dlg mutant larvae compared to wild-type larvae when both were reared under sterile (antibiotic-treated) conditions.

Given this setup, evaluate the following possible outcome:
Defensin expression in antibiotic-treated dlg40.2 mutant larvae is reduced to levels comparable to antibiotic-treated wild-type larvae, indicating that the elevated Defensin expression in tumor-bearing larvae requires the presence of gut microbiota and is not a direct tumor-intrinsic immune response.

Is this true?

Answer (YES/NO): NO